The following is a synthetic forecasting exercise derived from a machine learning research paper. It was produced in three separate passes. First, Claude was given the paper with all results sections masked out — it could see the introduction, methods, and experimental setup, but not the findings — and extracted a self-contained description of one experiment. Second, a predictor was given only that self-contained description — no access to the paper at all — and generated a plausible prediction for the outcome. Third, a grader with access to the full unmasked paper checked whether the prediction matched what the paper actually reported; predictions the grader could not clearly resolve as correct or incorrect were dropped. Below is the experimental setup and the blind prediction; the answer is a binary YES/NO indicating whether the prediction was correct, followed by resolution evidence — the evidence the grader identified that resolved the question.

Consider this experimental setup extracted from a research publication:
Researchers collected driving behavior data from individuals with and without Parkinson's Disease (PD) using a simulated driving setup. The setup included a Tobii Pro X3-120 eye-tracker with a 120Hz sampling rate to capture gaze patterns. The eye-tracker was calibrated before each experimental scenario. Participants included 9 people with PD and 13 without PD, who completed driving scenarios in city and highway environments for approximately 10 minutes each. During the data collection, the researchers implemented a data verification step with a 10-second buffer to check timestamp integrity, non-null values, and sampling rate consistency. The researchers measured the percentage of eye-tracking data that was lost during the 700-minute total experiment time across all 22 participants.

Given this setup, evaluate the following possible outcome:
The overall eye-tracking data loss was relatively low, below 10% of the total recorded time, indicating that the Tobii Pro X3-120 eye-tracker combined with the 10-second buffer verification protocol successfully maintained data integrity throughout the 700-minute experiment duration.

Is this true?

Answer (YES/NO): NO